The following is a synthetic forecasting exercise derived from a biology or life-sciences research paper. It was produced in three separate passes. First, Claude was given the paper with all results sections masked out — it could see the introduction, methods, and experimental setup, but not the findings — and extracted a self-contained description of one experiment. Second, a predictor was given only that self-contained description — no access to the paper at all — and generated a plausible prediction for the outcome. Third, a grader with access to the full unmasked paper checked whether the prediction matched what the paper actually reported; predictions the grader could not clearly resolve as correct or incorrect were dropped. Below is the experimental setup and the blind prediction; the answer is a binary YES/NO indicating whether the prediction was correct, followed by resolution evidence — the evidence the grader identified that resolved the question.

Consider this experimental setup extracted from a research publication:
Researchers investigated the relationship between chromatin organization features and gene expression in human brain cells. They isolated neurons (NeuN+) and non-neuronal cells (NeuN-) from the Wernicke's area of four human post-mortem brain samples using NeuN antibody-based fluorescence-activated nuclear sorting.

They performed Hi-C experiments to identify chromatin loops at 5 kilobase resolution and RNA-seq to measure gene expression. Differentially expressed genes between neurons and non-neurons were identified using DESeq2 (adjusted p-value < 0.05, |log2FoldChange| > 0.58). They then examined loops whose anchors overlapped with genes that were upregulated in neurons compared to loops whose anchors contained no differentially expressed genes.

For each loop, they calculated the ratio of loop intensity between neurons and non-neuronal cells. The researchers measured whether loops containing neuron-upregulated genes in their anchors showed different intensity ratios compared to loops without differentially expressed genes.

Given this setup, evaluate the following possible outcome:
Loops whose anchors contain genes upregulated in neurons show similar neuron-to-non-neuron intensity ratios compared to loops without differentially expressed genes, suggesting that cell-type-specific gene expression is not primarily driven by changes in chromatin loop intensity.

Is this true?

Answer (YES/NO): NO